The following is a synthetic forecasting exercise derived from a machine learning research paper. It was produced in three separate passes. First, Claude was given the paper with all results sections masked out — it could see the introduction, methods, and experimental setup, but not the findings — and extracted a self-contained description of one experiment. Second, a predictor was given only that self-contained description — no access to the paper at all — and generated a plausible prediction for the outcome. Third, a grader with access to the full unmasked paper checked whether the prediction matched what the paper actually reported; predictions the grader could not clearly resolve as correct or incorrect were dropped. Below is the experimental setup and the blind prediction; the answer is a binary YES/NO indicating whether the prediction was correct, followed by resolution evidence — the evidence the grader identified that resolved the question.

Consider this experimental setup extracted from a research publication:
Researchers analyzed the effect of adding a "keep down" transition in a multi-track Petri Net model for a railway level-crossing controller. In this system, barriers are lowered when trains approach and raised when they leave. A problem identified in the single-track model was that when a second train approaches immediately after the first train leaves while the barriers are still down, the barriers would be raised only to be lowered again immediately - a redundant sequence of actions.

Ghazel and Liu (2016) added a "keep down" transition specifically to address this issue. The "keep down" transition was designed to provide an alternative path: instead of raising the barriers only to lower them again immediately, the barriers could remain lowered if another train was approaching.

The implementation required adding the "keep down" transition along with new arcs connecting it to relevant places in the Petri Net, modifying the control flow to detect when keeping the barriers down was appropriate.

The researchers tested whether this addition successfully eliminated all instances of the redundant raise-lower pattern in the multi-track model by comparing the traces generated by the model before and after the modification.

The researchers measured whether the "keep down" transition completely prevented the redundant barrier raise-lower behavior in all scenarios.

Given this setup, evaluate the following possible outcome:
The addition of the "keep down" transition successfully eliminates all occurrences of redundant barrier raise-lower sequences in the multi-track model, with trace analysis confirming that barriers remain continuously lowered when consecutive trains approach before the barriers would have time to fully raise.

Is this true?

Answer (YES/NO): NO